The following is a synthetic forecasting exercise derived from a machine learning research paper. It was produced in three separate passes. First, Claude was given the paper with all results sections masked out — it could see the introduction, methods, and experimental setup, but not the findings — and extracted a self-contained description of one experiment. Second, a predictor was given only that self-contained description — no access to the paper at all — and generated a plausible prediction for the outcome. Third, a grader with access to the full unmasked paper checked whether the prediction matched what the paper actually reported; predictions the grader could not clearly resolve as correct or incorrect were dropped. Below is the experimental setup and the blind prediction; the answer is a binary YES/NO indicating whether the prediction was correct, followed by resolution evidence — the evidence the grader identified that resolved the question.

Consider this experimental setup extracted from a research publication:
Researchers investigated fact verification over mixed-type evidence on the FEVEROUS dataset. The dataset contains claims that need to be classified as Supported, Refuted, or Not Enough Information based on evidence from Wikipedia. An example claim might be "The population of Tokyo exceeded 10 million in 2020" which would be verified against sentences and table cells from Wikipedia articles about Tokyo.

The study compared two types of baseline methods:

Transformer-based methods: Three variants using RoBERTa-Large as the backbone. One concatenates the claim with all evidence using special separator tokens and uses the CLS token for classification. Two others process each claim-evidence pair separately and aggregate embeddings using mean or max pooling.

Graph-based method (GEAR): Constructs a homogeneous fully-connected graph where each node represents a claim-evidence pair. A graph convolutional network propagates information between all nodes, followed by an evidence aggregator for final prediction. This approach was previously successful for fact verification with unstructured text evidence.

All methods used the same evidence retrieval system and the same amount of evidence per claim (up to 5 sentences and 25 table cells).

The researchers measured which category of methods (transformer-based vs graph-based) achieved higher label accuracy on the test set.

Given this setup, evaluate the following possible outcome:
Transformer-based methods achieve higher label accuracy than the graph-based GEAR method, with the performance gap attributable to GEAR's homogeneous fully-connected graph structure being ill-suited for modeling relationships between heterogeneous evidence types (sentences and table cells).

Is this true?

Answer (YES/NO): YES